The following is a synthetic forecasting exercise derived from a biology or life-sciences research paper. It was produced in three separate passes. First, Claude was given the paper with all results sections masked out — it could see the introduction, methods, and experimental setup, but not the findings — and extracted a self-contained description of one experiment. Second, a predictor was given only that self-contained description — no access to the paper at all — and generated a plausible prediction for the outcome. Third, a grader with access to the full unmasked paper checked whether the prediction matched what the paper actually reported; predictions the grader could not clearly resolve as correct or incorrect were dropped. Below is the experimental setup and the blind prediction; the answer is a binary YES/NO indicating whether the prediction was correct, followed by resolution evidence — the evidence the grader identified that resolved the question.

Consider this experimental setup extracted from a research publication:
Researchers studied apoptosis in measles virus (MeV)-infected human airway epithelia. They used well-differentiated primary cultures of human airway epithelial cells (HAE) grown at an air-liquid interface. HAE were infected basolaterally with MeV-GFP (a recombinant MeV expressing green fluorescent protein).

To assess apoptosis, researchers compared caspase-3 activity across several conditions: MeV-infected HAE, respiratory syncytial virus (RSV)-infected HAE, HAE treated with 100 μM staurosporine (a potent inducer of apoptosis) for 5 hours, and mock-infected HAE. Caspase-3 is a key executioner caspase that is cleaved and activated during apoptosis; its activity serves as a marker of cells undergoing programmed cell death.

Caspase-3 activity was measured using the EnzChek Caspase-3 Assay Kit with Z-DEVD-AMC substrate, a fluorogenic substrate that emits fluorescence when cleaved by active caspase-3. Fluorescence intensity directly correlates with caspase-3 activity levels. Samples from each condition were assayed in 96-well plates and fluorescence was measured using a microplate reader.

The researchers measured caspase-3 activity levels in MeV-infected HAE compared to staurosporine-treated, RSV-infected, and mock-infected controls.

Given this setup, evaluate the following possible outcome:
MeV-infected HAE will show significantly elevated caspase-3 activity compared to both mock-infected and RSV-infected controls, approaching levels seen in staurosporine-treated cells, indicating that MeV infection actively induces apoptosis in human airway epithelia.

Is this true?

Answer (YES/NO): NO